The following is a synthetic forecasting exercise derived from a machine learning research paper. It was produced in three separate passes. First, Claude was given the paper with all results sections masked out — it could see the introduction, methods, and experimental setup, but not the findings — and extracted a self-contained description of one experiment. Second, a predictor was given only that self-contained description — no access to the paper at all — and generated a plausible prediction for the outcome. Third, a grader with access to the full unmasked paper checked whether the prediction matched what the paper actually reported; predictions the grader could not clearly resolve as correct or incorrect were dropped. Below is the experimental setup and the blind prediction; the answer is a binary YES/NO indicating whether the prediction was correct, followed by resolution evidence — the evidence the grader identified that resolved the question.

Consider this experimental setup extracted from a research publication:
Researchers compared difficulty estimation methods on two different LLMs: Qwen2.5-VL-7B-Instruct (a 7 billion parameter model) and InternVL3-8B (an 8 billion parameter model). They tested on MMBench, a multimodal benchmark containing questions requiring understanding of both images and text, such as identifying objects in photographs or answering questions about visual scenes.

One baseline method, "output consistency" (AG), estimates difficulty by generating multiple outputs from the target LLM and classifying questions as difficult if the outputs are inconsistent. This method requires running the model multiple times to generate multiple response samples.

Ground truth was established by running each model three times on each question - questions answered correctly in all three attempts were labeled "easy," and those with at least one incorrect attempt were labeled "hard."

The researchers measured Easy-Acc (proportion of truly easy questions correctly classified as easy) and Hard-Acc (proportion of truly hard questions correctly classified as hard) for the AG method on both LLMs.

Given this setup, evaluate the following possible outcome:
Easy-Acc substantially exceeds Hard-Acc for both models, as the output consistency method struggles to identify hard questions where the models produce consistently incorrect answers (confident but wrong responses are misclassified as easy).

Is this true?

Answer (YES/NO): YES